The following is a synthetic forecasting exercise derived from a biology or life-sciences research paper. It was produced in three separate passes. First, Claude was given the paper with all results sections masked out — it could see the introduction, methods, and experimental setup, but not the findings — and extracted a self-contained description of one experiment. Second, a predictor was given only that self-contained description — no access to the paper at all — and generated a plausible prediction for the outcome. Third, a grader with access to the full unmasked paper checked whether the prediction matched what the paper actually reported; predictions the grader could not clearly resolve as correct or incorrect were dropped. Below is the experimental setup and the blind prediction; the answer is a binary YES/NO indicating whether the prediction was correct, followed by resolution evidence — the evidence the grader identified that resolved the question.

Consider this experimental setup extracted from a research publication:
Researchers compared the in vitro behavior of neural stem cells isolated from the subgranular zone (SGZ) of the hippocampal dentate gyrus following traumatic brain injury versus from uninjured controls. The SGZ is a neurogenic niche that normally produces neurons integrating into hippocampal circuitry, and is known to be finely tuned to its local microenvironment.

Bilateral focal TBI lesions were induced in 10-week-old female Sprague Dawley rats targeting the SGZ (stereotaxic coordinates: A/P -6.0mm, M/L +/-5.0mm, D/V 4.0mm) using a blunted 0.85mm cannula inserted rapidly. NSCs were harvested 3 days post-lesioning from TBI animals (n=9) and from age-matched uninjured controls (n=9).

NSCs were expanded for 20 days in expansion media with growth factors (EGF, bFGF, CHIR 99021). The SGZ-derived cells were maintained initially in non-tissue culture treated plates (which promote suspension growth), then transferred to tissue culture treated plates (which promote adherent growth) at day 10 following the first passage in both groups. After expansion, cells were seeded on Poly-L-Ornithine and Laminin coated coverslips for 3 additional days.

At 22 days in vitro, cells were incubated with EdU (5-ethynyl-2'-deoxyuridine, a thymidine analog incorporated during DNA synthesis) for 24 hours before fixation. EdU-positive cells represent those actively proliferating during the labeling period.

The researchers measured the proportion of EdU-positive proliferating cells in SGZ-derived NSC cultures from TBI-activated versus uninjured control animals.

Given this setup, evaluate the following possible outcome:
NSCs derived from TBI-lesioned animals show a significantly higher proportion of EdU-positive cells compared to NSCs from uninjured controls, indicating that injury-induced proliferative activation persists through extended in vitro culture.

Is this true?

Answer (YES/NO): NO